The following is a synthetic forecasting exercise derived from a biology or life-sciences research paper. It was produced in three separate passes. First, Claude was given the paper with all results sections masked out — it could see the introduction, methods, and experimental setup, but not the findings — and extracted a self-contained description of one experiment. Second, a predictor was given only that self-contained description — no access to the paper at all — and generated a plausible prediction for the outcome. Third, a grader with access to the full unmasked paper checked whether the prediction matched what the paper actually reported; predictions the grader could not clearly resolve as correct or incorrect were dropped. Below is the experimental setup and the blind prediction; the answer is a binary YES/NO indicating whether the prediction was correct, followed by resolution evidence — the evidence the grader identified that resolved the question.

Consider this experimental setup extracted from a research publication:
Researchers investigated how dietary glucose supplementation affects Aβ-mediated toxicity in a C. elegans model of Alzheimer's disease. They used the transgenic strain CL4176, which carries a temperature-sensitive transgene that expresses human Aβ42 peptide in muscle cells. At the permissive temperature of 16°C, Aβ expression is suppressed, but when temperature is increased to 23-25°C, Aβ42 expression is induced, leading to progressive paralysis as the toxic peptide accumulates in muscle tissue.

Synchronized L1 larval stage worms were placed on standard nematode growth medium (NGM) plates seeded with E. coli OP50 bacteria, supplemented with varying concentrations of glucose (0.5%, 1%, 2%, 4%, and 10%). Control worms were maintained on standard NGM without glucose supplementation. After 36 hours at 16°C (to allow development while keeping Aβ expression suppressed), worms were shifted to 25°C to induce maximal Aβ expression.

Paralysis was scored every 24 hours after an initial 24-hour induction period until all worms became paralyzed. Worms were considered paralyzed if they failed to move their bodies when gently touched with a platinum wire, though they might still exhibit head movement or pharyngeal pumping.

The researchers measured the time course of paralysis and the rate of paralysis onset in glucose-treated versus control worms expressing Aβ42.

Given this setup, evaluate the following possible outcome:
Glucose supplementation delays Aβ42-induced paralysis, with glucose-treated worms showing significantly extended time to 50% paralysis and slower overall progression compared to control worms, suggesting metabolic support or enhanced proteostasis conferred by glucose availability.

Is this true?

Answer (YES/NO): YES